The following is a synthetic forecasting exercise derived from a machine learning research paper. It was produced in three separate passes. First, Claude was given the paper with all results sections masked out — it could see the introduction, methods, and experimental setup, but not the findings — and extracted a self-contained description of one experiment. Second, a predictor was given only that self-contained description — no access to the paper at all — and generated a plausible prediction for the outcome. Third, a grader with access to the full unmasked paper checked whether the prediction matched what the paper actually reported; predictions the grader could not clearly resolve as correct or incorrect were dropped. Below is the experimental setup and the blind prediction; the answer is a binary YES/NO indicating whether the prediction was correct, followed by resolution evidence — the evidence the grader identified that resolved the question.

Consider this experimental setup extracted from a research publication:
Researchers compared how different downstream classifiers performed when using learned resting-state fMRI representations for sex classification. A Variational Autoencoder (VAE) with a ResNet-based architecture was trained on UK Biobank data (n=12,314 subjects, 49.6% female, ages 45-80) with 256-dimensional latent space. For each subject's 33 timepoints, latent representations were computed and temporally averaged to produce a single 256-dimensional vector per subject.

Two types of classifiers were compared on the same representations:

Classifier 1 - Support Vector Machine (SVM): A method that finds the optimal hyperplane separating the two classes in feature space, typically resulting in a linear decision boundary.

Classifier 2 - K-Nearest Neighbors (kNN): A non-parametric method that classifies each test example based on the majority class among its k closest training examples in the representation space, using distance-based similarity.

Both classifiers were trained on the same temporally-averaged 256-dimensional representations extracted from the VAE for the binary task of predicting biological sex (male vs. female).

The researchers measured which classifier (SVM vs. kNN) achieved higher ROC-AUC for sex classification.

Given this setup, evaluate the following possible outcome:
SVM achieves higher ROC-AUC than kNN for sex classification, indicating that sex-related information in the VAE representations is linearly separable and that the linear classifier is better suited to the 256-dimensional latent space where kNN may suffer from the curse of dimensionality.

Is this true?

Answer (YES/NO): YES